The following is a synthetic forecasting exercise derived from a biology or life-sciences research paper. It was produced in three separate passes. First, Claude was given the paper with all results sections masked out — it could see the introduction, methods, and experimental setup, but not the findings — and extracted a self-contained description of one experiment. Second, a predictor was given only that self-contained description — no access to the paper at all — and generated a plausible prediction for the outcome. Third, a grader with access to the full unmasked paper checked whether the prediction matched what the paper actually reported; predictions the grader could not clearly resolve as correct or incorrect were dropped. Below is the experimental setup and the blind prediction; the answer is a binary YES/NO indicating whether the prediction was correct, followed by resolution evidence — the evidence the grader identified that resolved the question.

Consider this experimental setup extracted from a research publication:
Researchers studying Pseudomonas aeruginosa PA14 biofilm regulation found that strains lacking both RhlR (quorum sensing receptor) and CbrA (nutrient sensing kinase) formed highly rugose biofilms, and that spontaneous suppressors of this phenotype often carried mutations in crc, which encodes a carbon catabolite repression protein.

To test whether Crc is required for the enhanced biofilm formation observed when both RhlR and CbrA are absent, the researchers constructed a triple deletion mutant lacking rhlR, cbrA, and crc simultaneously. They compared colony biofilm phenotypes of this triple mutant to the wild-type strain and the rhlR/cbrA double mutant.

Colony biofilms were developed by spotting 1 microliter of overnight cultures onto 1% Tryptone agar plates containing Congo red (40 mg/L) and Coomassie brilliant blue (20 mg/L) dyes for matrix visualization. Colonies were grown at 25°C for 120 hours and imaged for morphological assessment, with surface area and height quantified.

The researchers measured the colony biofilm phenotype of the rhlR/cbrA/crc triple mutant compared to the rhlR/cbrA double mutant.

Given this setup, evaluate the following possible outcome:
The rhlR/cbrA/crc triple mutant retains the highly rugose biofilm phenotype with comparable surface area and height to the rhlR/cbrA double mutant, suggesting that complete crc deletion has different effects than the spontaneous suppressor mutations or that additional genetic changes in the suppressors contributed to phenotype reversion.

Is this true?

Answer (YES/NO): NO